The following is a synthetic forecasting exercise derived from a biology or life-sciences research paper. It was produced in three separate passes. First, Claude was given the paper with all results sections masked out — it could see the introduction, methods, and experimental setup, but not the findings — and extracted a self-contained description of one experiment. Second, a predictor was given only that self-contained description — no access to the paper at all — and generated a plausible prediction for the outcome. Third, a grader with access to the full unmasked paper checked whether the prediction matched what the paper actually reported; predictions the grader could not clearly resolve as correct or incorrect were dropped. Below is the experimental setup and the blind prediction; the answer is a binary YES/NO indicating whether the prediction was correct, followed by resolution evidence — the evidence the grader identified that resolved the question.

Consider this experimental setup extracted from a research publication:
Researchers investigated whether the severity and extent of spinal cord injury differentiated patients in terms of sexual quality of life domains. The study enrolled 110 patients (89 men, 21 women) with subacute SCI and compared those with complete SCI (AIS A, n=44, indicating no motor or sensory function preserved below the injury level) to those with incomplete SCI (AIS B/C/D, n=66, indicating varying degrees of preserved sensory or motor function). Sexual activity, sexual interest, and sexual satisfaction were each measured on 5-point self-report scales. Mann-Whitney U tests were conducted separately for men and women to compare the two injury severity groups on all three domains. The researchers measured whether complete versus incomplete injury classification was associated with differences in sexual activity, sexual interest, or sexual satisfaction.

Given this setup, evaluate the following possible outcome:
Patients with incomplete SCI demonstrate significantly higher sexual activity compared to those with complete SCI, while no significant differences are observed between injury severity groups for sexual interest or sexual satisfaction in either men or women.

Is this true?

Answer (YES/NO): NO